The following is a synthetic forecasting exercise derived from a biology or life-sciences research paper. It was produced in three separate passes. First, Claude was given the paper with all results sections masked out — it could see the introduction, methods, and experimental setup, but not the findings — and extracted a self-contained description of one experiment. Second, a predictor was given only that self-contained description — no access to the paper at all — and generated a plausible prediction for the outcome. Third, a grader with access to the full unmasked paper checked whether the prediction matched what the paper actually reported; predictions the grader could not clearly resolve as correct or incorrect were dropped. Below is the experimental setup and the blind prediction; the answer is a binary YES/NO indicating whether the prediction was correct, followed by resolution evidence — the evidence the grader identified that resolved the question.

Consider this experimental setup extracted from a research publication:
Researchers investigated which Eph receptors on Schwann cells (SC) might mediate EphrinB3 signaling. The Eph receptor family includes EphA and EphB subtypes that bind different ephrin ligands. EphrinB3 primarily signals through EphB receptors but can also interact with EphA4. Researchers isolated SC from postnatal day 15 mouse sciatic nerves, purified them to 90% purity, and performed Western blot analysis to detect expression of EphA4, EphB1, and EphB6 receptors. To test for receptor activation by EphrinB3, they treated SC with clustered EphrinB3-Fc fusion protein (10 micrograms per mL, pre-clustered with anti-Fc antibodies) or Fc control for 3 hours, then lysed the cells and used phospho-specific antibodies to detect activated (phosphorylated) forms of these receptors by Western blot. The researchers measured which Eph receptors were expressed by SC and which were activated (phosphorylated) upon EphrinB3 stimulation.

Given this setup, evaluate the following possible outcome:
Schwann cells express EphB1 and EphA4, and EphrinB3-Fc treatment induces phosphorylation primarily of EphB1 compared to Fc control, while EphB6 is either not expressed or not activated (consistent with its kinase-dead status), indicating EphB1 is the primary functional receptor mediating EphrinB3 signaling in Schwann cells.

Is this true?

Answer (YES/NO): NO